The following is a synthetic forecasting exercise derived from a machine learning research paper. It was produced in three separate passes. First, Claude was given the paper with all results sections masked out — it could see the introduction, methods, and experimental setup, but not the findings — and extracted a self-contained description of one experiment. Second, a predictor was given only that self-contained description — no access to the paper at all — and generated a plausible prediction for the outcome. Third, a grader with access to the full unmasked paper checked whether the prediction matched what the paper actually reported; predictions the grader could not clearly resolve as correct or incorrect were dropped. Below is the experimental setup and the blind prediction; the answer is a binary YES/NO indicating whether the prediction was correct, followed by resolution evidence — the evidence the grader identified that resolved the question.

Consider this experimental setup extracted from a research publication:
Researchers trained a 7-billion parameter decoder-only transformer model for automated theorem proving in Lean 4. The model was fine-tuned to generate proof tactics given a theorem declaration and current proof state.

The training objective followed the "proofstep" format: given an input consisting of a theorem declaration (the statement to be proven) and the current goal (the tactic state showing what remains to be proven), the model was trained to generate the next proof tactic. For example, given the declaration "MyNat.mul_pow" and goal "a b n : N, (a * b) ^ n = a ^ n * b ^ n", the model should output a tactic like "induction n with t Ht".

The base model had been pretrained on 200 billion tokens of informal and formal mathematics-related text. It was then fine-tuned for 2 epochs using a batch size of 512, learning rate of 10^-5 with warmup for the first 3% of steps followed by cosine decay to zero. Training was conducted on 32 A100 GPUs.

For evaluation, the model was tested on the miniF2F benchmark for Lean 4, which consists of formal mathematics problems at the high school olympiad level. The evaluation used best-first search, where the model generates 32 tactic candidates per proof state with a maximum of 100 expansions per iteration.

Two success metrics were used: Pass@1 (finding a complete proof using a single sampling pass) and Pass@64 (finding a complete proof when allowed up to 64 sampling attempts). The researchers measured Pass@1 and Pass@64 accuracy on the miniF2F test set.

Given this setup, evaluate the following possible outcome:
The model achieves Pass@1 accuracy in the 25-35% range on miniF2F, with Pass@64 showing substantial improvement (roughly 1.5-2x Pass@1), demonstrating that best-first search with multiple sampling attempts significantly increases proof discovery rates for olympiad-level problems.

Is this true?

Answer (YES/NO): NO